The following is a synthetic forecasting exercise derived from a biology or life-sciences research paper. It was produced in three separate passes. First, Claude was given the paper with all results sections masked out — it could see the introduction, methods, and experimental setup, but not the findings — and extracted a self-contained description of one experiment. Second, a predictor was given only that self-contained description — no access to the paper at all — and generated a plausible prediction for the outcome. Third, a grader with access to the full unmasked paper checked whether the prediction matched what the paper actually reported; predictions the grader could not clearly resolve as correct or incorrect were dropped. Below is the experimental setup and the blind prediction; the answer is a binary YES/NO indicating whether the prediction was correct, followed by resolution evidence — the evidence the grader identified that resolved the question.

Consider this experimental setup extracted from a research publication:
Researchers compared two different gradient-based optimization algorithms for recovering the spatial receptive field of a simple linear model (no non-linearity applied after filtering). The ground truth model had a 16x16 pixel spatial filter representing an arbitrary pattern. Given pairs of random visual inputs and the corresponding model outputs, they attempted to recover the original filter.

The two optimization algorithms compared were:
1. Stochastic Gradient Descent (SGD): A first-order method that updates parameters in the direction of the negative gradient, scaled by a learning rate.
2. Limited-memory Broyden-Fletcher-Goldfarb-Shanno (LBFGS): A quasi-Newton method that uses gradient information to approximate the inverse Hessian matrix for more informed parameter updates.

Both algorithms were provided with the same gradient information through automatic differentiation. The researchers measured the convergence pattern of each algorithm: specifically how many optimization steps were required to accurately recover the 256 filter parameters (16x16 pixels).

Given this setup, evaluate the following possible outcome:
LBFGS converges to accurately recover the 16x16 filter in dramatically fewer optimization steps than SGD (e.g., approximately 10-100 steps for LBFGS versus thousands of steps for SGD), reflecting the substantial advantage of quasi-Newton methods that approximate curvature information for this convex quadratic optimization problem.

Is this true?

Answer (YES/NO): NO